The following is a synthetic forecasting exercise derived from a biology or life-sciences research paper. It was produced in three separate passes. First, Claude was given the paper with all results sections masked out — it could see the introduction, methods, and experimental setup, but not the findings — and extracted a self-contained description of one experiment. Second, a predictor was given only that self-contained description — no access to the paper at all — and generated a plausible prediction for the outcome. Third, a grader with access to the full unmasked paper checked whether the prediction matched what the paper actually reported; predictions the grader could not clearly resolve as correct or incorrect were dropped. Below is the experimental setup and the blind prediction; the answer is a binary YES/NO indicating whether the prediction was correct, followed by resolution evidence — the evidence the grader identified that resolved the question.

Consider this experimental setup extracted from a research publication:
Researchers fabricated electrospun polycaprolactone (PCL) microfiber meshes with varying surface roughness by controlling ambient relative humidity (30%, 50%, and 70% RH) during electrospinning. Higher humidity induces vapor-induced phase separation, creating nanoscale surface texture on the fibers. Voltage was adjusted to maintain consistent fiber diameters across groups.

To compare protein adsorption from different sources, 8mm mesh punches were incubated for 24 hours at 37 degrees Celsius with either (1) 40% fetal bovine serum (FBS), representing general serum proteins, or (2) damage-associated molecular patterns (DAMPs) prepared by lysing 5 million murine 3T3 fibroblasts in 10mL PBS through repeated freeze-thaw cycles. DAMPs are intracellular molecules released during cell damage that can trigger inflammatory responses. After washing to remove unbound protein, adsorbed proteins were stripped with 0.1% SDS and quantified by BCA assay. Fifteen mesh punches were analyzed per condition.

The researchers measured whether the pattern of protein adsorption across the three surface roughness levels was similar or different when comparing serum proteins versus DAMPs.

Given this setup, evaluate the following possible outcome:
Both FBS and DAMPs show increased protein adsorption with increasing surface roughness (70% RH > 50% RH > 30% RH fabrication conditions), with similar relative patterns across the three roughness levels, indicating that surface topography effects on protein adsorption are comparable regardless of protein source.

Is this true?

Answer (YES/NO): NO